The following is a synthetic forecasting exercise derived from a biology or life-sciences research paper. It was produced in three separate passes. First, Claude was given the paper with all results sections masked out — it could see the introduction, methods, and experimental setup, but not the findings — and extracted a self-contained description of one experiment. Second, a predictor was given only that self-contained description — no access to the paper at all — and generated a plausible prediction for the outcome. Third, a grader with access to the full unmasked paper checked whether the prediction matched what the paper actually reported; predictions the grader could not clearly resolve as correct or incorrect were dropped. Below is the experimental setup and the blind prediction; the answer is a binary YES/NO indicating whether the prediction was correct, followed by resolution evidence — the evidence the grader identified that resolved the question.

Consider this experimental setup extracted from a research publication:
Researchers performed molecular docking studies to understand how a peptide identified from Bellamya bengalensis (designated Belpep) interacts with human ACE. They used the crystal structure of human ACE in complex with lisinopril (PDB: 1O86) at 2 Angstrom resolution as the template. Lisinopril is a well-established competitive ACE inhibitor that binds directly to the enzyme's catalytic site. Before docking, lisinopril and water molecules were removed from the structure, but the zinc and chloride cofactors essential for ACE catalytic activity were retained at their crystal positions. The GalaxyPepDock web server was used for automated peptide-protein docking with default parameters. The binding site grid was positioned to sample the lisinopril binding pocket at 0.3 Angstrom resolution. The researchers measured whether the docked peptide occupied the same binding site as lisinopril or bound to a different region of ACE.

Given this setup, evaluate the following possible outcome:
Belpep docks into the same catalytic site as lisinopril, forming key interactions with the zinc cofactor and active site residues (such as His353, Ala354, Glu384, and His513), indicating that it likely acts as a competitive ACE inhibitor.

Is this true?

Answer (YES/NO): NO